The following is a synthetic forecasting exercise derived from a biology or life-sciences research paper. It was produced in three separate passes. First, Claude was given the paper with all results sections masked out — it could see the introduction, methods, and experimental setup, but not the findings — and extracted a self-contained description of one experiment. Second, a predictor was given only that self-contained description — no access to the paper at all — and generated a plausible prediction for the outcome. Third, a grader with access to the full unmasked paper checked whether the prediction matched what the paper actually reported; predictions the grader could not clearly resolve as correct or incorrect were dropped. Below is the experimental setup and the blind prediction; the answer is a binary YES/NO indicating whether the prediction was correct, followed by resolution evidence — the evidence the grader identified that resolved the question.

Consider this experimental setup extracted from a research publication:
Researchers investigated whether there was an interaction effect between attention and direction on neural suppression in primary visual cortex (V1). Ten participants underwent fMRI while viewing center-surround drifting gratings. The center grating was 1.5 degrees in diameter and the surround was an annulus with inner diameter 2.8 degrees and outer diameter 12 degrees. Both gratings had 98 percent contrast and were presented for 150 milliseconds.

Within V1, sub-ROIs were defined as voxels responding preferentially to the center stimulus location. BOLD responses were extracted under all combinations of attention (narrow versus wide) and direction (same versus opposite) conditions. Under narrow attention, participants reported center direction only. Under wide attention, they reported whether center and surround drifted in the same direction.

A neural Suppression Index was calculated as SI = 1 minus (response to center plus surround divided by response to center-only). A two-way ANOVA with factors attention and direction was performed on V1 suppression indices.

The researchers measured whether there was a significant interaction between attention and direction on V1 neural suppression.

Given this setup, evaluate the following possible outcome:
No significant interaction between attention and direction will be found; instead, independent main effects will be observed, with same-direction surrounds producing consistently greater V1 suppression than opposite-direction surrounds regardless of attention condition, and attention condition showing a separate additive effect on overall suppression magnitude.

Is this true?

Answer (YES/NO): NO